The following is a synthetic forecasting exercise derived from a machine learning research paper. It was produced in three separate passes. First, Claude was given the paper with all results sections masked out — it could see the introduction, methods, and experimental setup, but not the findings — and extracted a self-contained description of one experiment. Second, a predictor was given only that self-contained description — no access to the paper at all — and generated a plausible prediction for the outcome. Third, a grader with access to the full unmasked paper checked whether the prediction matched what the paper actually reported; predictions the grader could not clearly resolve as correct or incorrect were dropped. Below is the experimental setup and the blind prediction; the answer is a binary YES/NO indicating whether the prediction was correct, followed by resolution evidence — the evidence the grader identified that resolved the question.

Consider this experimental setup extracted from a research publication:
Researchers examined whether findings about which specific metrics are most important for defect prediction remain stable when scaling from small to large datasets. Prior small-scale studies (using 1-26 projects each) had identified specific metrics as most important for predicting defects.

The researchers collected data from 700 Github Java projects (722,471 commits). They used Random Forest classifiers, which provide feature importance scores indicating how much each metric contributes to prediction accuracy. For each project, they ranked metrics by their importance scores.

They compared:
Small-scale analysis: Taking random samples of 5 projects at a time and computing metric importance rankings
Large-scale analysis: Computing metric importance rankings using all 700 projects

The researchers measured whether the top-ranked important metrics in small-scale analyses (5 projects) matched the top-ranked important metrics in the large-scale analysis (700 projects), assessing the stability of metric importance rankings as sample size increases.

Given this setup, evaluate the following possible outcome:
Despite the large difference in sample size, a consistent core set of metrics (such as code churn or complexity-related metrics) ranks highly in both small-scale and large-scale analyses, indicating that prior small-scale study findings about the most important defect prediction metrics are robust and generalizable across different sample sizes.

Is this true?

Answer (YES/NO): NO